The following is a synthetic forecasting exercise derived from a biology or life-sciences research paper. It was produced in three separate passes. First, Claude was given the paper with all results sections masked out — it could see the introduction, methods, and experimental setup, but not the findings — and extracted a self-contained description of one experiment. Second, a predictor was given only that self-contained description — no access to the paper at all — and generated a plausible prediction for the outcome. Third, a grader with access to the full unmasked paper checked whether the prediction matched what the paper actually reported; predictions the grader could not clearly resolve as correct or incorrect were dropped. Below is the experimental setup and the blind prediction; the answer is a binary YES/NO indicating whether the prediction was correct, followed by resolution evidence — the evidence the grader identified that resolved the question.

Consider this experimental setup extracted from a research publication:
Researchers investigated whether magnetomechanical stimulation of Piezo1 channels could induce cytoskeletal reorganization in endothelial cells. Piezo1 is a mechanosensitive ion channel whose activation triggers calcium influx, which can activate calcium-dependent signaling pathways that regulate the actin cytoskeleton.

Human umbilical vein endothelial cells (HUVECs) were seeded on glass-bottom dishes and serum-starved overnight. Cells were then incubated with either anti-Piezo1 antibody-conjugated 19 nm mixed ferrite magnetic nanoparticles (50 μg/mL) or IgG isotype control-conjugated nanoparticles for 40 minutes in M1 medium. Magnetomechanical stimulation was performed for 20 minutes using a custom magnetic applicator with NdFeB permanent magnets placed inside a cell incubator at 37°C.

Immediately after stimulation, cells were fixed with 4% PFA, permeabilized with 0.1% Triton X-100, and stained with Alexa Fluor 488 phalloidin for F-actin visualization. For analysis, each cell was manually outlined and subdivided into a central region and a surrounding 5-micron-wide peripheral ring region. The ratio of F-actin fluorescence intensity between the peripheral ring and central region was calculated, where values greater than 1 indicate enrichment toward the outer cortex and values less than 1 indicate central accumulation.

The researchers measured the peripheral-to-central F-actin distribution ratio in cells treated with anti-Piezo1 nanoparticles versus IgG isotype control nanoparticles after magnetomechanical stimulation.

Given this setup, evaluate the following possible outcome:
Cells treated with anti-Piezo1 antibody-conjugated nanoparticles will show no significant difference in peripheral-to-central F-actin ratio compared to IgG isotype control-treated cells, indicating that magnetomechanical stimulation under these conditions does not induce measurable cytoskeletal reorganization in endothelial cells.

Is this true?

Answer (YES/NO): NO